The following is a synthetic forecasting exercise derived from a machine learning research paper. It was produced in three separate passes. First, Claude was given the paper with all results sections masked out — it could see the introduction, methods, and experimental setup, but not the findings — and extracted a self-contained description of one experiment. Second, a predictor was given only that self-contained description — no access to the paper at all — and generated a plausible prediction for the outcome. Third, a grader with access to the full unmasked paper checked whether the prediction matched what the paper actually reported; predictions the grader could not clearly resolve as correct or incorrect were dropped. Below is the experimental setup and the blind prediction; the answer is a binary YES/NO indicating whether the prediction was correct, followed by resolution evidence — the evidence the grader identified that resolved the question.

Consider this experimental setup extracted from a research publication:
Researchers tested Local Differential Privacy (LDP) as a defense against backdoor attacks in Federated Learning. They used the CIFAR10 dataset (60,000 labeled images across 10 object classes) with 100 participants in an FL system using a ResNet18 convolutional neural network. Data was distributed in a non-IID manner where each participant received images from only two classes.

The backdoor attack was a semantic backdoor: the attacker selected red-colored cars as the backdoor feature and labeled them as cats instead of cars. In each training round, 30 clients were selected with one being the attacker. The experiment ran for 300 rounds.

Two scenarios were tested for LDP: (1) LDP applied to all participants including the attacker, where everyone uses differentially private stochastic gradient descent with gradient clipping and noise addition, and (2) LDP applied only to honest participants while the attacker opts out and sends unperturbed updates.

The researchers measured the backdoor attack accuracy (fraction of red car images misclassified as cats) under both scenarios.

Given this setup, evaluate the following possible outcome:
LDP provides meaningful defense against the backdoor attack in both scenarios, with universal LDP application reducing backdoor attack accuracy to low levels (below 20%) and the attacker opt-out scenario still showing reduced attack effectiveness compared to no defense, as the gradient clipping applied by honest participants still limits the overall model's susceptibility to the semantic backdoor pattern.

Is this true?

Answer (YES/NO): NO